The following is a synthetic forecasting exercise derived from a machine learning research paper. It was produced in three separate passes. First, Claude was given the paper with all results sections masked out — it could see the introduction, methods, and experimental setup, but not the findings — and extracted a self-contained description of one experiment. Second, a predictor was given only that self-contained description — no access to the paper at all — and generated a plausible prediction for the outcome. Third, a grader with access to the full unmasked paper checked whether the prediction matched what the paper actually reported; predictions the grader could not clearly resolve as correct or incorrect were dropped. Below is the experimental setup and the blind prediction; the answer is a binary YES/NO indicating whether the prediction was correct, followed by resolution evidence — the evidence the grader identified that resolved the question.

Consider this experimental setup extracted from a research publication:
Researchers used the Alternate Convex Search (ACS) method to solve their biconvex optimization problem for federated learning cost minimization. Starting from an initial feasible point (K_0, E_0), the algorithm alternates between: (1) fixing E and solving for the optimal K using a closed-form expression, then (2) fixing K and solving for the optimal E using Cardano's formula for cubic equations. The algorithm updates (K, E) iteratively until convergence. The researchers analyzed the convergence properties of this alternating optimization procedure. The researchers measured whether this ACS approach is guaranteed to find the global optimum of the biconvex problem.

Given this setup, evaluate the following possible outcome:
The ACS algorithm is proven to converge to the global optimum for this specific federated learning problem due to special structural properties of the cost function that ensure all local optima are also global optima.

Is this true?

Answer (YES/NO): NO